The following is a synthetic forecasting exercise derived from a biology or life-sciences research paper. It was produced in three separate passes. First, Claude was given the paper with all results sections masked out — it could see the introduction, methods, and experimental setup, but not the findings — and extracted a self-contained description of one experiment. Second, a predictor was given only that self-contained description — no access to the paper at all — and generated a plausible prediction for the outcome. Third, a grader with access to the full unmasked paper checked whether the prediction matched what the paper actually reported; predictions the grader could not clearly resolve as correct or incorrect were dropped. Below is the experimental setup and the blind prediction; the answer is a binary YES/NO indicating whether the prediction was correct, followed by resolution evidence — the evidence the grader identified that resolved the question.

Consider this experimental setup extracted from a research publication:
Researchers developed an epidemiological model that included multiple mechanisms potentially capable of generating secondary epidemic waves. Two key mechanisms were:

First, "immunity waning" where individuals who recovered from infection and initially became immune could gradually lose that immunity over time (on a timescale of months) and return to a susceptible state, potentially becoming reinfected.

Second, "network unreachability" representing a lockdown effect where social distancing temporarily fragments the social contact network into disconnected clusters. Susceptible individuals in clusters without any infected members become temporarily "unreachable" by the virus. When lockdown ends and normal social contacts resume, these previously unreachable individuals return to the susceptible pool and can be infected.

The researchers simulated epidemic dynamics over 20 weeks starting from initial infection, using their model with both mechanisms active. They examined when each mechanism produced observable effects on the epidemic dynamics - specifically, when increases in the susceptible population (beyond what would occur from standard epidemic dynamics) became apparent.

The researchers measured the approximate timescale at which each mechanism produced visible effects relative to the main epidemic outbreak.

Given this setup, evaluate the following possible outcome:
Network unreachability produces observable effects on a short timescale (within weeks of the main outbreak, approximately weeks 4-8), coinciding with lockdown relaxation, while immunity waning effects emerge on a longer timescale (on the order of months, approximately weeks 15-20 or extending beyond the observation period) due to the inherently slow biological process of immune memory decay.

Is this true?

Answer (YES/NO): NO